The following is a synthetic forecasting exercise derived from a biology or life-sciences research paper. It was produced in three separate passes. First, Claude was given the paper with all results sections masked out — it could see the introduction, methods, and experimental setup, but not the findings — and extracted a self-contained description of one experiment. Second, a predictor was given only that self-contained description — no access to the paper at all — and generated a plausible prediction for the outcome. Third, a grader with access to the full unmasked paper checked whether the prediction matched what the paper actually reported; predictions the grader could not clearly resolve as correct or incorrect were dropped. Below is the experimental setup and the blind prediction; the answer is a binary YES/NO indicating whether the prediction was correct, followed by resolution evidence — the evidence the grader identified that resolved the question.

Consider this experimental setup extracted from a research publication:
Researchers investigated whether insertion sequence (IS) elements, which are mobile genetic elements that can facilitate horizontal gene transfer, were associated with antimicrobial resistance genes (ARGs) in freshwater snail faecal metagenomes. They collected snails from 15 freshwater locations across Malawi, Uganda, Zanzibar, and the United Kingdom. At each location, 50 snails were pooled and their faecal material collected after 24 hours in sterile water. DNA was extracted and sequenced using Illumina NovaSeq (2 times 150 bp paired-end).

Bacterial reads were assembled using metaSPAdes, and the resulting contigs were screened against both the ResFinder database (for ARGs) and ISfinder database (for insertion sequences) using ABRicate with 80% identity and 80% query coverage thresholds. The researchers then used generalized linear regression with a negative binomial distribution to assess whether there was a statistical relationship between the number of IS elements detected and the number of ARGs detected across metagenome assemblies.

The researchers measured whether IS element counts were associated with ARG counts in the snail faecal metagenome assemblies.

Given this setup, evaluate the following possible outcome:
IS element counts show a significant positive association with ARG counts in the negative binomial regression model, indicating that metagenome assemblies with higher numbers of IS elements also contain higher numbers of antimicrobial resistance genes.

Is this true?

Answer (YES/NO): YES